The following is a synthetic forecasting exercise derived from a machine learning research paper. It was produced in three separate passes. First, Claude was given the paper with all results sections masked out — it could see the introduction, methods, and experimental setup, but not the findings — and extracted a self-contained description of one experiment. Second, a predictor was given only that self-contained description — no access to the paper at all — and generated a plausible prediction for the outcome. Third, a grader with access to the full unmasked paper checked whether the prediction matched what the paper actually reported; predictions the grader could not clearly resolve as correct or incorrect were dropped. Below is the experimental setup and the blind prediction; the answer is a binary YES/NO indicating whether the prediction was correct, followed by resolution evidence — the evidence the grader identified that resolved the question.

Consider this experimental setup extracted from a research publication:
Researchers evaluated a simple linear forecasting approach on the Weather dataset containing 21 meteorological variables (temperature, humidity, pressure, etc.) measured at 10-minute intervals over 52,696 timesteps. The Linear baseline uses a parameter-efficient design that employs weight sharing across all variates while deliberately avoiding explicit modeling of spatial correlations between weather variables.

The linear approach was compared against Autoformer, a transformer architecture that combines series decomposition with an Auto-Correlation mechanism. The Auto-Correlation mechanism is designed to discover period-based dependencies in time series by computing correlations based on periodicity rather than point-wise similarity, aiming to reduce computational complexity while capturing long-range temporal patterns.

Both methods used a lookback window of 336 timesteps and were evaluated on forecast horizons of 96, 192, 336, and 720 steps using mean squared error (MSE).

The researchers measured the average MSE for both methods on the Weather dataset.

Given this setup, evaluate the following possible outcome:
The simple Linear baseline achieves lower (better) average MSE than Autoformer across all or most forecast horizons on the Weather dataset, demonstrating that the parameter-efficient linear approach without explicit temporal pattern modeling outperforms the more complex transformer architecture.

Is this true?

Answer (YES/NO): YES